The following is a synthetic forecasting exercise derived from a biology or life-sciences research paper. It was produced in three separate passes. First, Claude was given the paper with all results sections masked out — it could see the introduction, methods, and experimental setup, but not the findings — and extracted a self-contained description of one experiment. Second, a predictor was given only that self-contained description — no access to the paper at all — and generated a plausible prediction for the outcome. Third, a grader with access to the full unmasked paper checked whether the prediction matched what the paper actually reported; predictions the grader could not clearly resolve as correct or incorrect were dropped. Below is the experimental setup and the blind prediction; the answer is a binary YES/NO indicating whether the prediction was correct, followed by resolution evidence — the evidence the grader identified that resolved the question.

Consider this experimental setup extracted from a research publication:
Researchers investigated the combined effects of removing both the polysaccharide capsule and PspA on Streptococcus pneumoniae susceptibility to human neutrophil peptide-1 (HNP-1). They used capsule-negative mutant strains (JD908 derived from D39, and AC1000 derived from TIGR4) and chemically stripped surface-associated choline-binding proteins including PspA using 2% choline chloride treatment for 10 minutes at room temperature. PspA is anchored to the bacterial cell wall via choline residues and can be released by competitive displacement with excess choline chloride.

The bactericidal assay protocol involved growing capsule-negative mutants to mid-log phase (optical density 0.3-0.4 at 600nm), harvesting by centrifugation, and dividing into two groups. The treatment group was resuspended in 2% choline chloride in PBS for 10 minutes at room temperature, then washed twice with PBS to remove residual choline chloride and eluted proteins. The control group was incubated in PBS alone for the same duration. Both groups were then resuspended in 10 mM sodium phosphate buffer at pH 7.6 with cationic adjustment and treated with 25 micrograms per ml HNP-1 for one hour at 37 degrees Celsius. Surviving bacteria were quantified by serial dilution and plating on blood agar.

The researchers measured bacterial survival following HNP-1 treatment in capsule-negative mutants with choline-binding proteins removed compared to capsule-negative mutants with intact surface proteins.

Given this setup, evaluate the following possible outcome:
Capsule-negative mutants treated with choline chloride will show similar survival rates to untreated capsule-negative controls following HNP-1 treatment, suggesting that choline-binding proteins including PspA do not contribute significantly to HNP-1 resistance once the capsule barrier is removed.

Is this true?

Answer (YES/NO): NO